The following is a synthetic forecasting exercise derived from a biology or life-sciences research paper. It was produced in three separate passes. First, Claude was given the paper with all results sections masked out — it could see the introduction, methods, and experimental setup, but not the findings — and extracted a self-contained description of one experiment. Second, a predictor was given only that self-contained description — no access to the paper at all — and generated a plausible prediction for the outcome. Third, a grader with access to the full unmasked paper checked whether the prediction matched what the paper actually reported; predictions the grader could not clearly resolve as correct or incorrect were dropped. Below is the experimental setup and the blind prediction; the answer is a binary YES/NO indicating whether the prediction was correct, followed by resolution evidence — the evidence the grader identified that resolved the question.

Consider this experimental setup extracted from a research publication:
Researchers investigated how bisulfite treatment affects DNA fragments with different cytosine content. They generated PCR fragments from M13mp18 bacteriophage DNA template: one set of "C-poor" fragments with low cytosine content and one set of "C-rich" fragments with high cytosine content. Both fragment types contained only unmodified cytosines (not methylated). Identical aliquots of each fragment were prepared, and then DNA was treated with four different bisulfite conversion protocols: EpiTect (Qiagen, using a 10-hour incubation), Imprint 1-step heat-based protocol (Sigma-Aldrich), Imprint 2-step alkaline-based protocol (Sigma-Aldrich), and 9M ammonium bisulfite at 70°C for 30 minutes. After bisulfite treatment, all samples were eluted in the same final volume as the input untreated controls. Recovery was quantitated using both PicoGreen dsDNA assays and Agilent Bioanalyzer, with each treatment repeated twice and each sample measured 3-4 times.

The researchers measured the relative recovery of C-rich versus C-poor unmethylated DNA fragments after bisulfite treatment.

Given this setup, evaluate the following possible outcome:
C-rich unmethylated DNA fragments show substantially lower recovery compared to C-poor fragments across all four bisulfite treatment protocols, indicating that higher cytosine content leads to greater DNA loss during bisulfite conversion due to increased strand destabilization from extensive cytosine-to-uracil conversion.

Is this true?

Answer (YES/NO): NO